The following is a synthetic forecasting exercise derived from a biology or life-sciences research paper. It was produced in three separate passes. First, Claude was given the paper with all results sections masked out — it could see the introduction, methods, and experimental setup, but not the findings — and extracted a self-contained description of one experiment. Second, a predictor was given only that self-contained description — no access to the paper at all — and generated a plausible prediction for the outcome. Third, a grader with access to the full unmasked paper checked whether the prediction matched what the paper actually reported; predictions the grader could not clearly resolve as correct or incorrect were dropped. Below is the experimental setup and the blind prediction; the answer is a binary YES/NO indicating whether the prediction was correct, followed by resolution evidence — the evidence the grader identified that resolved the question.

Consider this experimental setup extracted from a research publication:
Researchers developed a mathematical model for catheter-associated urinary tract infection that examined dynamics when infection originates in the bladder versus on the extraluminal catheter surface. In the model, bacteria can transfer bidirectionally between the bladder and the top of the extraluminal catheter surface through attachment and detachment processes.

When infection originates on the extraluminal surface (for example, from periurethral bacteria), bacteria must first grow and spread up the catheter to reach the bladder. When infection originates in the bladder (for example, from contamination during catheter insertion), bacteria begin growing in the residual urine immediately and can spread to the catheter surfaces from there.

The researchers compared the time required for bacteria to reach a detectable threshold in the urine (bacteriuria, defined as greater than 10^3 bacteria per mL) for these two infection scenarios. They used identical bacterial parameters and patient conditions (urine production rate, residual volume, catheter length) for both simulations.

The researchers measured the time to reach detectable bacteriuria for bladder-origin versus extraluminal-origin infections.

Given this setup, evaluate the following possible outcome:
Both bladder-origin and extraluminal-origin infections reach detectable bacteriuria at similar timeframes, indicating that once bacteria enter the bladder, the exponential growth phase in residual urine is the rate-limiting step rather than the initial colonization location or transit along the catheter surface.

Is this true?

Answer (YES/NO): NO